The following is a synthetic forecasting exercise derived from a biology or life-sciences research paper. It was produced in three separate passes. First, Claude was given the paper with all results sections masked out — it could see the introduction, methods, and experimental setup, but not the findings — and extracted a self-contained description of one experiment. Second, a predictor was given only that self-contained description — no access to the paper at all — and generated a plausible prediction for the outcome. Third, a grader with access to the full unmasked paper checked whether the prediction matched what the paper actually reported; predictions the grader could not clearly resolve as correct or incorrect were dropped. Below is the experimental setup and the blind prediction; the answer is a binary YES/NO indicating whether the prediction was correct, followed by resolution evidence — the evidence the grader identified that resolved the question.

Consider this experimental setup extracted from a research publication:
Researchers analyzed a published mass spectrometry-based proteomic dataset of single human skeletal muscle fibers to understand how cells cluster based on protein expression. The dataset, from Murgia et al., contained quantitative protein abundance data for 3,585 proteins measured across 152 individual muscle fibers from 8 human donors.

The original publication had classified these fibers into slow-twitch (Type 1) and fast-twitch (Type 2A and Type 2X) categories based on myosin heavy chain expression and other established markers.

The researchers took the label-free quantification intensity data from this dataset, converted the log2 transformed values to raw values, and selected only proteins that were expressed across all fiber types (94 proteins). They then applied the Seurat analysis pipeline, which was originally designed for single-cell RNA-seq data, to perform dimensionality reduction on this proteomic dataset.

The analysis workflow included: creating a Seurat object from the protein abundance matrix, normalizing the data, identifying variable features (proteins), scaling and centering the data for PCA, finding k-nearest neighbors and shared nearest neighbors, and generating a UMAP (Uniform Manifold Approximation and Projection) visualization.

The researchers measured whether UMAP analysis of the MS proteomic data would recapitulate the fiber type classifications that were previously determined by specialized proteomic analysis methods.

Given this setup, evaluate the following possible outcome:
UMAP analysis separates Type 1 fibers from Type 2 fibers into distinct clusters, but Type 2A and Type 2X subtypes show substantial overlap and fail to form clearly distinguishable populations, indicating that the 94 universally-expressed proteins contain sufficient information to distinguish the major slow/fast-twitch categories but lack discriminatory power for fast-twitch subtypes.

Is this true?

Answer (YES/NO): NO